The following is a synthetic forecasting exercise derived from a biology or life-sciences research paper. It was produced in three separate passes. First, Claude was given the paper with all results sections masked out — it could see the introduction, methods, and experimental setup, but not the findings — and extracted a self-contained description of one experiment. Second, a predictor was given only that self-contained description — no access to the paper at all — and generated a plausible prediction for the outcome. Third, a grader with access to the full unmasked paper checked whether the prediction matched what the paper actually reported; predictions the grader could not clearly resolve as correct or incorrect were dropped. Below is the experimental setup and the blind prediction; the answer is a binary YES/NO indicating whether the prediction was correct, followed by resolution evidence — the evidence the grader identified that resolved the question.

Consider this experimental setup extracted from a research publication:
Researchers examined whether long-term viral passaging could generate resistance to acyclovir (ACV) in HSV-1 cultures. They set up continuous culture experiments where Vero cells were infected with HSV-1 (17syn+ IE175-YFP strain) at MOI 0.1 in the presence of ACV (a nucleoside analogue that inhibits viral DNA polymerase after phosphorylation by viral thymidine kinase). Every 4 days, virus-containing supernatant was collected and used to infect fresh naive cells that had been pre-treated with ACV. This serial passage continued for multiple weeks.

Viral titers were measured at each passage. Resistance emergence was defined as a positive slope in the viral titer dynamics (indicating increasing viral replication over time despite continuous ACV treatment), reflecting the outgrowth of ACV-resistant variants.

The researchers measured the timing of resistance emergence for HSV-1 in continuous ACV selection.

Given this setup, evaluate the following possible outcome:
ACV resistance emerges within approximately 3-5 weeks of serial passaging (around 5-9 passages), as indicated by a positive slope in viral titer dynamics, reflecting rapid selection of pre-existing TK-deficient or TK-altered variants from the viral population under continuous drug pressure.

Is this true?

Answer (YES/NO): NO